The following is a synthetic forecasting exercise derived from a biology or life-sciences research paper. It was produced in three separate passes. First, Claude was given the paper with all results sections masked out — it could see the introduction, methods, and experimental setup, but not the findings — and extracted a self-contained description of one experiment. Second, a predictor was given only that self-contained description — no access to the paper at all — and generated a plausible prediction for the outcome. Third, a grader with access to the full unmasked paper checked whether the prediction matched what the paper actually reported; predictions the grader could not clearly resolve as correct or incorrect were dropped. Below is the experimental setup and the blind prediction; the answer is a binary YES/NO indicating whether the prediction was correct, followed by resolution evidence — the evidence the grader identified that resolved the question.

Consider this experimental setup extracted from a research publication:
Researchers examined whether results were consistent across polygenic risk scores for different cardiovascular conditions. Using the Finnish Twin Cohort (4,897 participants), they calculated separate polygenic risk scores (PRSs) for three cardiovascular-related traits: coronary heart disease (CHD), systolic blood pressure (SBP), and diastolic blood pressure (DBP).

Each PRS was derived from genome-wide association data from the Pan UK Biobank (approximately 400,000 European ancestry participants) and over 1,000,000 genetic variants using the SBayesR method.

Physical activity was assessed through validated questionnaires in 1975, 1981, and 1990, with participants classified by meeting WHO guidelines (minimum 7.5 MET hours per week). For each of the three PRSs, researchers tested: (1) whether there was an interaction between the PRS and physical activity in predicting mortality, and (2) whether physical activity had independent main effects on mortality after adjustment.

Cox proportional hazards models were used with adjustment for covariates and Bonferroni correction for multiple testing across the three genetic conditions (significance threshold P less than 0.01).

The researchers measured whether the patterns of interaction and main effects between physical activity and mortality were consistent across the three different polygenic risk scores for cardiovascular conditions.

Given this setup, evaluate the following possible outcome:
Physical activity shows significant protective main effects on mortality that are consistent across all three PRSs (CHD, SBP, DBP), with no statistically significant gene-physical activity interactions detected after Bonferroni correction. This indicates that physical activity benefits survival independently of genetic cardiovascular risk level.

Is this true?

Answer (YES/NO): NO